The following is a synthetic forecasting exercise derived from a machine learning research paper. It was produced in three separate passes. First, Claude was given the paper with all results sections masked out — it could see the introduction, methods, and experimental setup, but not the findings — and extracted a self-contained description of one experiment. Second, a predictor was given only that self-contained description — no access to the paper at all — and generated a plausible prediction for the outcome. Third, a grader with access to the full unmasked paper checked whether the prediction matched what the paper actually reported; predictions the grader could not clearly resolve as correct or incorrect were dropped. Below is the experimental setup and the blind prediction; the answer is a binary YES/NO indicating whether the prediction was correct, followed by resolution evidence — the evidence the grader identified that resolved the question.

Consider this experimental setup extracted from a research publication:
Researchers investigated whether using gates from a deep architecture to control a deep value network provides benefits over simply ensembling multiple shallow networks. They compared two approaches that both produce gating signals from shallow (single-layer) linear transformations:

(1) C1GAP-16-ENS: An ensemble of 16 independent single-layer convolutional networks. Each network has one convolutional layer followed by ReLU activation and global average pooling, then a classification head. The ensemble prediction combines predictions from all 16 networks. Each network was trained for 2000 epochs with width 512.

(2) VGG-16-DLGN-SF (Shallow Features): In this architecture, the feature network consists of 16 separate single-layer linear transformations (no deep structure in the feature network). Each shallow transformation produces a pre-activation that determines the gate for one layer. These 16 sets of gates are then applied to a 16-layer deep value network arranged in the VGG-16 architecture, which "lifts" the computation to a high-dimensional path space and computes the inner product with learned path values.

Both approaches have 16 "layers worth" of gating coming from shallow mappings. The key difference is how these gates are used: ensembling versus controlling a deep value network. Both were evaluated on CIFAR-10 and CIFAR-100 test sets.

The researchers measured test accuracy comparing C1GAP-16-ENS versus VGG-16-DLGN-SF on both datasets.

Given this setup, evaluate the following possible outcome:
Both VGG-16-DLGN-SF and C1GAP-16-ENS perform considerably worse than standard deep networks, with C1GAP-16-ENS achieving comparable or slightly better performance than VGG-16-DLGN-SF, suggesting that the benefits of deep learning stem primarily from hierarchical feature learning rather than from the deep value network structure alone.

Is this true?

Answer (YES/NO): NO